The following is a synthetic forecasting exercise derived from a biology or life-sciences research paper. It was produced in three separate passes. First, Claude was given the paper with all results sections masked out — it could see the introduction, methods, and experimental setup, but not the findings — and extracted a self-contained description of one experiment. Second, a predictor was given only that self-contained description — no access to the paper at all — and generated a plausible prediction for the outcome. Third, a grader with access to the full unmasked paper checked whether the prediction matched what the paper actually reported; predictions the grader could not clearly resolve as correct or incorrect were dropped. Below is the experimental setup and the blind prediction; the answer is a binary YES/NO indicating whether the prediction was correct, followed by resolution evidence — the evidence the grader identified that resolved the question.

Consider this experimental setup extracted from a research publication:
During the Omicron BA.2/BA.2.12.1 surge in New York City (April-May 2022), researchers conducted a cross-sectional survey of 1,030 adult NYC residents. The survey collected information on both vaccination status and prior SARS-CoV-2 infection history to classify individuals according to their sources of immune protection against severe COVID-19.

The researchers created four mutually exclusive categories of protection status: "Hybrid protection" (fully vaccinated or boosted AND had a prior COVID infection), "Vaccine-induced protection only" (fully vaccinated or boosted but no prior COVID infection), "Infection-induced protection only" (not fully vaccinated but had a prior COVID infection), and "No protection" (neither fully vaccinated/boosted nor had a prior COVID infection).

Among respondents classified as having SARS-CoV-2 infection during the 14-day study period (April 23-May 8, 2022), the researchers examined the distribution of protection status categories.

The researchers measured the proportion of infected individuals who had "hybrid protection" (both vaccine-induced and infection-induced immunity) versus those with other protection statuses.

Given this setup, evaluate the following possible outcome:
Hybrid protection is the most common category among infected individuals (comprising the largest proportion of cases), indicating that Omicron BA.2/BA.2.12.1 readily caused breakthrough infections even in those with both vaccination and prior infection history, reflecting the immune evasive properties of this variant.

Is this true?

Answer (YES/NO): YES